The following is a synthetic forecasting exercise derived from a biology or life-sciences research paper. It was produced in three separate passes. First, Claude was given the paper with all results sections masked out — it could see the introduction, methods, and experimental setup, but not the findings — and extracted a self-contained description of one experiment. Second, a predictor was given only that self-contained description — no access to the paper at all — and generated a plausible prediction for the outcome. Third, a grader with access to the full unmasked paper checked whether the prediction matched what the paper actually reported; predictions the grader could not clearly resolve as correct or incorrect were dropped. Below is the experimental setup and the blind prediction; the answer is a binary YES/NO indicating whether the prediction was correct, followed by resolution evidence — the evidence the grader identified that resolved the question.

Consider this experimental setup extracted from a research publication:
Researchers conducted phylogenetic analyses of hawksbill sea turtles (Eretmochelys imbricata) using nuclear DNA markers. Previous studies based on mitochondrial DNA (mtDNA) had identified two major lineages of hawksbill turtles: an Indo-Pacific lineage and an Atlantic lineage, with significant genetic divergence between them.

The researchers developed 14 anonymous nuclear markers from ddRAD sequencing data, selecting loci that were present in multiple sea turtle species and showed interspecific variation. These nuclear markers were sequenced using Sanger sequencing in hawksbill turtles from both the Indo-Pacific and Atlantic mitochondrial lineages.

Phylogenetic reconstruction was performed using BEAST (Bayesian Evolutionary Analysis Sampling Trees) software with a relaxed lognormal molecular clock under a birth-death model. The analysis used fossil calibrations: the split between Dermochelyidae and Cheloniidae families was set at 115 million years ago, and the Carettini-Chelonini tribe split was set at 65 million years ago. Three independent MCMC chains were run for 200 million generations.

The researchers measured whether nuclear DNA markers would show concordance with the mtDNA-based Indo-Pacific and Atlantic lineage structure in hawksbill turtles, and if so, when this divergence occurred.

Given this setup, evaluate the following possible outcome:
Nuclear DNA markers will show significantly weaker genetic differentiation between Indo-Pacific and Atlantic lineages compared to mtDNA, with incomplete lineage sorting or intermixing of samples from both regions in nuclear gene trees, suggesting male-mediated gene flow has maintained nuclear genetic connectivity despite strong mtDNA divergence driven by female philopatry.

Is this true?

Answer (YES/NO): NO